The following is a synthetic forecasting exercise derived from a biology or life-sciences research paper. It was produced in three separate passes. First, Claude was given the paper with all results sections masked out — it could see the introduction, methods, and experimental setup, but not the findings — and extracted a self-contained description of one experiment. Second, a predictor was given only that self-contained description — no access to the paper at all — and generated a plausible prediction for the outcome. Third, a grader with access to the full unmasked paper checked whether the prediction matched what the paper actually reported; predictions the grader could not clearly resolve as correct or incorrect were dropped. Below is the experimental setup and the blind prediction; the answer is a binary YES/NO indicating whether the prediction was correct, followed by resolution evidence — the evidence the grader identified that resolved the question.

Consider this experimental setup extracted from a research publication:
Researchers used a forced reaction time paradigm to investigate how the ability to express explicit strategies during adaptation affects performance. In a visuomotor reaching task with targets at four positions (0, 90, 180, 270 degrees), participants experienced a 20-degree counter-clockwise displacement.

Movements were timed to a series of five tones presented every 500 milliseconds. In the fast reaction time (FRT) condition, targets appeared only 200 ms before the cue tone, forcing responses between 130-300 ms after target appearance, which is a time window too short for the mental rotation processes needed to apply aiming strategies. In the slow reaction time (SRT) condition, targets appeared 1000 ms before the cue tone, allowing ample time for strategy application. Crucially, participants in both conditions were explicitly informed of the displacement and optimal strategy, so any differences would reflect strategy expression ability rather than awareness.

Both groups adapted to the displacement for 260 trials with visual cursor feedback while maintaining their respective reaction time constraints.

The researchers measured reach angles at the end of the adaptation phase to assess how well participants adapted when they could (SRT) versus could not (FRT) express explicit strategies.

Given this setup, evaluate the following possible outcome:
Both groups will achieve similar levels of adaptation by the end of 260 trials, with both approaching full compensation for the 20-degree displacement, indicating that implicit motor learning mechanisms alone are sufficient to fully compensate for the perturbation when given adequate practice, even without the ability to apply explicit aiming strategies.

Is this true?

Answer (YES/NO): NO